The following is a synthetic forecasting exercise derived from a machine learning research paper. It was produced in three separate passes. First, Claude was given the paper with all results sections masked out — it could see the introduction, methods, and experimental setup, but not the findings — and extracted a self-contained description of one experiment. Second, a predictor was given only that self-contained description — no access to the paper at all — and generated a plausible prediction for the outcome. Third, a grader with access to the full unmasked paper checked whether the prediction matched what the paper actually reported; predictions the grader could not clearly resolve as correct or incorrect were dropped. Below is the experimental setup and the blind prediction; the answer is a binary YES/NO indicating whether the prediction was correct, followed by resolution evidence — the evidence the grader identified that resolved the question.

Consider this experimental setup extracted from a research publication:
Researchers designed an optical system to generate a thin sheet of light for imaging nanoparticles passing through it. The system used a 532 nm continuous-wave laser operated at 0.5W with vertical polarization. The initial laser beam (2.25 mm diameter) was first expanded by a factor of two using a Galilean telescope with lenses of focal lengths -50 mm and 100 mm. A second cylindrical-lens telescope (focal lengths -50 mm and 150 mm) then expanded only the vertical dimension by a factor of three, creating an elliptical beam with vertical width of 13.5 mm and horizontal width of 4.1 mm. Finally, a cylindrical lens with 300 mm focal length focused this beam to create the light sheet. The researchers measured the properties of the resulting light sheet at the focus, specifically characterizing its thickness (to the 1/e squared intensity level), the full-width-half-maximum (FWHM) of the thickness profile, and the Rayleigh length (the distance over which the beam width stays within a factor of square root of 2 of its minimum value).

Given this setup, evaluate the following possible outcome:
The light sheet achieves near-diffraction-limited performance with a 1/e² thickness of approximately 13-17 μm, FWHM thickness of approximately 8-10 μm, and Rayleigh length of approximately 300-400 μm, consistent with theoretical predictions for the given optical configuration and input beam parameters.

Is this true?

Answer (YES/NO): NO